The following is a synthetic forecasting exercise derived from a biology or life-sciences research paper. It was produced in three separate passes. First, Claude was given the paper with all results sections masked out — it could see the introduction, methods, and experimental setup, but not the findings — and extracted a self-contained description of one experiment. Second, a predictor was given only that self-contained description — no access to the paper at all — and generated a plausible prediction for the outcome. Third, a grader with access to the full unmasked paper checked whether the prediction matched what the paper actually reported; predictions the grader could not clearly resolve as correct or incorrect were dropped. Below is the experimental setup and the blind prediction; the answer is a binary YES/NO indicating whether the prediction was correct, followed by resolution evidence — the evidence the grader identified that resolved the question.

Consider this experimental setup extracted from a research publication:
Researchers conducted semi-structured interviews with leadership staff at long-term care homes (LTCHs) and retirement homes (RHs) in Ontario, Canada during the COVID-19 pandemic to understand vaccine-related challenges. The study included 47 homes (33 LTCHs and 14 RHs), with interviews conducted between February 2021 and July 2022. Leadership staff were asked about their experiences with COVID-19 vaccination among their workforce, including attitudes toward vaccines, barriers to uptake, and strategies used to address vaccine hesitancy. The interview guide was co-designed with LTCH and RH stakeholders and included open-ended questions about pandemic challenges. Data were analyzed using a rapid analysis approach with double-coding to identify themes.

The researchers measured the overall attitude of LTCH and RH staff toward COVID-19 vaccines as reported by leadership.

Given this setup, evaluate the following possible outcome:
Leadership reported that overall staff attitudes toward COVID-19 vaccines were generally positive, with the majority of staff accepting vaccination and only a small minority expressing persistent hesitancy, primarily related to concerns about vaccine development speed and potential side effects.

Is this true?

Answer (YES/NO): NO